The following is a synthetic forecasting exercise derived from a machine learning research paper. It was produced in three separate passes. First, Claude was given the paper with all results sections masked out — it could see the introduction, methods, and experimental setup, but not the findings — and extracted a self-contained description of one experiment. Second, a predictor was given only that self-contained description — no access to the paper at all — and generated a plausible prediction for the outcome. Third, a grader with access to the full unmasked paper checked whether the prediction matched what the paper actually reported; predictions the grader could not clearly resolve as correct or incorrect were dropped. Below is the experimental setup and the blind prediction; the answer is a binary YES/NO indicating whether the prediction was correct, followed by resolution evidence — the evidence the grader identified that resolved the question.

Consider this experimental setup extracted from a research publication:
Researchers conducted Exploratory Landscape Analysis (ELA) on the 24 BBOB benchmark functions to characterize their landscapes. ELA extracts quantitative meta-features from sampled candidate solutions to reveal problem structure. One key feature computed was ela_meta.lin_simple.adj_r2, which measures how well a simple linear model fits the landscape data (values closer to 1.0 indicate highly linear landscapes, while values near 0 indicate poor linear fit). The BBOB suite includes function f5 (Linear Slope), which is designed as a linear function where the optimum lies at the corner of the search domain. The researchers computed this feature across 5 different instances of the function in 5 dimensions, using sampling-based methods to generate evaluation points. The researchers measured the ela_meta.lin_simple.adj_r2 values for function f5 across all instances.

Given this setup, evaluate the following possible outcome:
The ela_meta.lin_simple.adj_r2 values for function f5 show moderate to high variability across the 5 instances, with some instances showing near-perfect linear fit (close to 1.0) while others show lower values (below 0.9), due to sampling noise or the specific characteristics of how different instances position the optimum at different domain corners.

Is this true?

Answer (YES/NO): NO